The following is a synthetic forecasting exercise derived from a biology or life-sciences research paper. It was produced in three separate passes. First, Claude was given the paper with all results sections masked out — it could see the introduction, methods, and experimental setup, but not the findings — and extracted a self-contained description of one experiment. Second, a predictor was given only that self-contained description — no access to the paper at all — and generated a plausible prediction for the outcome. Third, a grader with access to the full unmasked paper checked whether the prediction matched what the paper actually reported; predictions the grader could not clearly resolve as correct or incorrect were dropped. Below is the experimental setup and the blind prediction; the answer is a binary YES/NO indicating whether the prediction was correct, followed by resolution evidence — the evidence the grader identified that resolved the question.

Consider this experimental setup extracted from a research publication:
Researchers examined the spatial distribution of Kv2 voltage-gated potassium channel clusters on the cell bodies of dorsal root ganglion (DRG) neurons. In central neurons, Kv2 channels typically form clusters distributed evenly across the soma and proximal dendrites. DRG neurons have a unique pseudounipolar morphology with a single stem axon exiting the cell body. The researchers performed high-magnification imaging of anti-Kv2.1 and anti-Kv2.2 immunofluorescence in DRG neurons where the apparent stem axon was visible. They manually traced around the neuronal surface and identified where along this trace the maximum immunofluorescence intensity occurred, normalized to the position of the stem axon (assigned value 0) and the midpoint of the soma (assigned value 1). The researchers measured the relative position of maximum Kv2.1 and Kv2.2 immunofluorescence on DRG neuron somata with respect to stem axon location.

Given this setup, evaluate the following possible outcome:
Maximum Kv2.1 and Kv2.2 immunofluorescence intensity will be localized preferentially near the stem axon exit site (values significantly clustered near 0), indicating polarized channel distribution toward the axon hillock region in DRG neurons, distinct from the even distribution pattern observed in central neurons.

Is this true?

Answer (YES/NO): YES